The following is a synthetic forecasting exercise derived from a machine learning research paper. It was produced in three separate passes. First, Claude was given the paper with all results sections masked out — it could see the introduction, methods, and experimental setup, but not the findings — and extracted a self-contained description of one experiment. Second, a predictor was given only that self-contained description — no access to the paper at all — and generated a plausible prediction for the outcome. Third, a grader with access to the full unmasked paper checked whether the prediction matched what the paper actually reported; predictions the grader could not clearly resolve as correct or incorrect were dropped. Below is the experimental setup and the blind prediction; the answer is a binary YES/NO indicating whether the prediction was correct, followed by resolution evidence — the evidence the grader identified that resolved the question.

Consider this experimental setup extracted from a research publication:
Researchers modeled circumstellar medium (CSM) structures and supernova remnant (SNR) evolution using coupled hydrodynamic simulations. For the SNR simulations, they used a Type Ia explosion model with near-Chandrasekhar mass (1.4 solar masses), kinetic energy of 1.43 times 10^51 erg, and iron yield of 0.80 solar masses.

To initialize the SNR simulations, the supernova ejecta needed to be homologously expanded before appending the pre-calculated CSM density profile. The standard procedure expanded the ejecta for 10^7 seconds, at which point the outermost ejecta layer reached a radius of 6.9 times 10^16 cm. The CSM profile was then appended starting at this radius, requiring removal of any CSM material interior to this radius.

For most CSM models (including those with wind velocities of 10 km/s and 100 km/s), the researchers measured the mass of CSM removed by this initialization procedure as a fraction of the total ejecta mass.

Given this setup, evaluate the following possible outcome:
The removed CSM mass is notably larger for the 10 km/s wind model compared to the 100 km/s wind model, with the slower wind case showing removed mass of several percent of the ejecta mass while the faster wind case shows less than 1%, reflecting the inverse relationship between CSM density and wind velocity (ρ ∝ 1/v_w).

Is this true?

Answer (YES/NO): NO